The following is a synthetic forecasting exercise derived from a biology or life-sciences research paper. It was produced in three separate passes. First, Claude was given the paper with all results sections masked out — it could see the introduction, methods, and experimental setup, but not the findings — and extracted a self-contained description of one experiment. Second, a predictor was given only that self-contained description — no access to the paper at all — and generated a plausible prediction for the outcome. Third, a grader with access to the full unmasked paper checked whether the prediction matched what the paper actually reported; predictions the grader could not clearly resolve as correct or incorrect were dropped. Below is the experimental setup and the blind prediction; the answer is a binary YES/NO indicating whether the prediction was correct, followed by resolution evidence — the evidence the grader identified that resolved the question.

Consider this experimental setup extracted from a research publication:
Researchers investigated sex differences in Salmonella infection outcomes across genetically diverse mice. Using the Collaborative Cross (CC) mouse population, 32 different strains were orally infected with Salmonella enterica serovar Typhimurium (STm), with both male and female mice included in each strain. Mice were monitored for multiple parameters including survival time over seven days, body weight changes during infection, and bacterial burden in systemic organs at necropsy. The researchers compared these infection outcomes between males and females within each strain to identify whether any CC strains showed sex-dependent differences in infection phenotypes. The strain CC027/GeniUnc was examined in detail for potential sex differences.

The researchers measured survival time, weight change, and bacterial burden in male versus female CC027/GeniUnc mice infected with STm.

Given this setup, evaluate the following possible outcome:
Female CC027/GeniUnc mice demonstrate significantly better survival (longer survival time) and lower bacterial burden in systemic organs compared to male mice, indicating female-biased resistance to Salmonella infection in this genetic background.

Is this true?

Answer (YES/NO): YES